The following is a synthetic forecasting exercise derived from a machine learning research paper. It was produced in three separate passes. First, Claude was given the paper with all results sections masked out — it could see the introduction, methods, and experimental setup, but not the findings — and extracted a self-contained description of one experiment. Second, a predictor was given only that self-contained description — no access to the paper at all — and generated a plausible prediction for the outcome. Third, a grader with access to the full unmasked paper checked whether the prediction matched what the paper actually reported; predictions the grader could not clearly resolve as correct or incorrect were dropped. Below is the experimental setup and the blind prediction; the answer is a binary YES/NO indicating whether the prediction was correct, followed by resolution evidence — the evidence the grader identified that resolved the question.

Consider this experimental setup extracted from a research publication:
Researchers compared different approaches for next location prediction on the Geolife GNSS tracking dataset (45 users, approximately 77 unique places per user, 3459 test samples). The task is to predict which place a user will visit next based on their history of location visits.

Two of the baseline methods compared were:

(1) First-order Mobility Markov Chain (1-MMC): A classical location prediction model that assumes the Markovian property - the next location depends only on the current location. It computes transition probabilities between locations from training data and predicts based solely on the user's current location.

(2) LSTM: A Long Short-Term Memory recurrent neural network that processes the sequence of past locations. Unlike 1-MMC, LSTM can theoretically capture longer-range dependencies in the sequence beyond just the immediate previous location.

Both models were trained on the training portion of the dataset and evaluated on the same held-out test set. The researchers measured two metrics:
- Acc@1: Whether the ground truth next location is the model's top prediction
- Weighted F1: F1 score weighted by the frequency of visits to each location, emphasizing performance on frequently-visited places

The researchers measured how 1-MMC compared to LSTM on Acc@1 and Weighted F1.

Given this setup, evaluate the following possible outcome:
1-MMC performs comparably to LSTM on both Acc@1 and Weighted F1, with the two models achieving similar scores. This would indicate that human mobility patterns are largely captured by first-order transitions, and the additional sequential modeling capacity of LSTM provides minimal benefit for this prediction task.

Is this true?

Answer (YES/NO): NO